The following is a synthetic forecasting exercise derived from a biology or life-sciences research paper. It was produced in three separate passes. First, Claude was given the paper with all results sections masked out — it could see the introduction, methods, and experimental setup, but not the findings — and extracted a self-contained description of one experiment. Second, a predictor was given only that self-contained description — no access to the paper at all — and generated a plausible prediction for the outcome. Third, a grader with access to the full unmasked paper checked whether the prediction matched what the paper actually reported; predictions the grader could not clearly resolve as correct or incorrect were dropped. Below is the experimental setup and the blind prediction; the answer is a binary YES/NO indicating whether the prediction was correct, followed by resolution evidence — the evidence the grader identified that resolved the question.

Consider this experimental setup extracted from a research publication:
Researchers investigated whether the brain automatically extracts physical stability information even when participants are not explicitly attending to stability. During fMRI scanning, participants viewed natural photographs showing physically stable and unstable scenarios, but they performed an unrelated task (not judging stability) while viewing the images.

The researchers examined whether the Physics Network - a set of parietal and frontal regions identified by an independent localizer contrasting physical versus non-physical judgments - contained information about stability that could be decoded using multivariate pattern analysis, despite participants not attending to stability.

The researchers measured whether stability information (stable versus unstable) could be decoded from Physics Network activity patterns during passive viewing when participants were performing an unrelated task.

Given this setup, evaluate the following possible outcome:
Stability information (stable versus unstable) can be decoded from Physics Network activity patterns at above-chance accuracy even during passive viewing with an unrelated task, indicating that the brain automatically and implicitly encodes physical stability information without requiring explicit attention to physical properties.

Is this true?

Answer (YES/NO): YES